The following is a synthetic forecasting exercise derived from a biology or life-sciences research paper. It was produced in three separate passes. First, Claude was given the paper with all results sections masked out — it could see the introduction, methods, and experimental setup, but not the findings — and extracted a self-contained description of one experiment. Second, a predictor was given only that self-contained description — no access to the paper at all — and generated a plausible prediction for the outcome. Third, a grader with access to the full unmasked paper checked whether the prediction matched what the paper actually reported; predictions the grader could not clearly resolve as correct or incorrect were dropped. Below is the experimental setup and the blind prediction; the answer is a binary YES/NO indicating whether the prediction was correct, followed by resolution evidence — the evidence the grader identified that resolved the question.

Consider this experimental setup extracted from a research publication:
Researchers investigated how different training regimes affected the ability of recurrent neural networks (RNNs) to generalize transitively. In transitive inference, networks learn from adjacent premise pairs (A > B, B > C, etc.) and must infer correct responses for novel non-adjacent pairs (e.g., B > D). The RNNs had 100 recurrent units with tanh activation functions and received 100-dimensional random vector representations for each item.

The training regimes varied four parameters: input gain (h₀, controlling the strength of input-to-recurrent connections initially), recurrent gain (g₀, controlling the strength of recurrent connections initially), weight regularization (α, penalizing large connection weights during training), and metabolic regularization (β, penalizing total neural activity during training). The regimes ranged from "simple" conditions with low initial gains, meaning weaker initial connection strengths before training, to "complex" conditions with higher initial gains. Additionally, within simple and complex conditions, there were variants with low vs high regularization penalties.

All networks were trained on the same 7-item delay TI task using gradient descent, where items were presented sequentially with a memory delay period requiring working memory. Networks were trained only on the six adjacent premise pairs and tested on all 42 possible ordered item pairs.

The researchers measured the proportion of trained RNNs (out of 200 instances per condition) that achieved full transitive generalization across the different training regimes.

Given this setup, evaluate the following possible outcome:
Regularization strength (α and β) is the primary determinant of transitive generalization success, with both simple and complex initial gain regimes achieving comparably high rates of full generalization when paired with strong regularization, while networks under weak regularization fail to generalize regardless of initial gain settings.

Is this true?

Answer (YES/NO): NO